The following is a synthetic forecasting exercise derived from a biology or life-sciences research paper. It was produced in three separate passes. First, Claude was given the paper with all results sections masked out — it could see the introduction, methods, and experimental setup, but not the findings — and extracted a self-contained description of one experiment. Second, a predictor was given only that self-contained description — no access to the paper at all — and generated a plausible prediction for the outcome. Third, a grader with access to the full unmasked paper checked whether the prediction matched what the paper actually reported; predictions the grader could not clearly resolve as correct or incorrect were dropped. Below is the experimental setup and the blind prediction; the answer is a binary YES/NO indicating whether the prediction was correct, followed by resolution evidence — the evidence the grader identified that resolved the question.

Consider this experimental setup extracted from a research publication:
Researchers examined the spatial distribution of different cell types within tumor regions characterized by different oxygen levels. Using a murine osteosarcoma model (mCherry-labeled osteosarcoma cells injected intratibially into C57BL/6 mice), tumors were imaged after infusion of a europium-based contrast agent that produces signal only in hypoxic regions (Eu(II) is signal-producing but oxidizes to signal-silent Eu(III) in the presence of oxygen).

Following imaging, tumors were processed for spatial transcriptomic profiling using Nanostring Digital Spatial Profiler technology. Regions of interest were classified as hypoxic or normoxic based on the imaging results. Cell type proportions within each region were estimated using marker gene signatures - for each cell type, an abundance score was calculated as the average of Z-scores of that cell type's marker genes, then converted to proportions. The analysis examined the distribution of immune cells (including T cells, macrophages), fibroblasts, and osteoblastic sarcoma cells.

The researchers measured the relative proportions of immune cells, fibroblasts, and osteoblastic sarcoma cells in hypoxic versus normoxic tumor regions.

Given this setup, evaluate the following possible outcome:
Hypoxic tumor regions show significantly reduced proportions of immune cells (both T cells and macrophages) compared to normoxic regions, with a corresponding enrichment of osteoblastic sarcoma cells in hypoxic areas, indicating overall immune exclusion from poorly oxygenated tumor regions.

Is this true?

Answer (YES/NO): NO